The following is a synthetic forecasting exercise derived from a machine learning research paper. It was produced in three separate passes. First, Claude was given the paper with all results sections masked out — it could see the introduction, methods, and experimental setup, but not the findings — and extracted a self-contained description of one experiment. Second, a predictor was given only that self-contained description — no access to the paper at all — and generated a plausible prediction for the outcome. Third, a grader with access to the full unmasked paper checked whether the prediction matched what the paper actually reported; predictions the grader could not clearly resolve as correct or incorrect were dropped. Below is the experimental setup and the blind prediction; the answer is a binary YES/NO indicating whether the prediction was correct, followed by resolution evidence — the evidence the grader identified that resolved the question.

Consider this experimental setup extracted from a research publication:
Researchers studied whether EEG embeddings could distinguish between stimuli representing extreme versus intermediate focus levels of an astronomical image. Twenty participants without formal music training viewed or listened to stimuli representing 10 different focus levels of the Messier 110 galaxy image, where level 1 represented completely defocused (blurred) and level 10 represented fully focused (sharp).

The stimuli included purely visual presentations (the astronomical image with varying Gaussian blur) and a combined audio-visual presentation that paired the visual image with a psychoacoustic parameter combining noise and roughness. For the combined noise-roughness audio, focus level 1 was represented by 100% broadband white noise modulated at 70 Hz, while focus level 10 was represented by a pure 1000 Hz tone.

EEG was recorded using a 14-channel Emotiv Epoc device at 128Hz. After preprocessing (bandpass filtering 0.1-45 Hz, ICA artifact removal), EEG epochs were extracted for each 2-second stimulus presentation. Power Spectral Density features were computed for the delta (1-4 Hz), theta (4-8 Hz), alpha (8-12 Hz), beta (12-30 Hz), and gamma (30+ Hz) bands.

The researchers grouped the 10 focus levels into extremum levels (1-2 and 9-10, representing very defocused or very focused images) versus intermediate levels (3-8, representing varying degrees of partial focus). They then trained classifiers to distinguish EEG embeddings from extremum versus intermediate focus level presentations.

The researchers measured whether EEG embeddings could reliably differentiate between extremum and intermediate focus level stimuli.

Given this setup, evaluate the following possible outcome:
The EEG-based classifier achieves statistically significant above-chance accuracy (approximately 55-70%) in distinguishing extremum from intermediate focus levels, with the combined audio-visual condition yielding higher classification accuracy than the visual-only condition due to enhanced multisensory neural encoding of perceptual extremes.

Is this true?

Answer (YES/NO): NO